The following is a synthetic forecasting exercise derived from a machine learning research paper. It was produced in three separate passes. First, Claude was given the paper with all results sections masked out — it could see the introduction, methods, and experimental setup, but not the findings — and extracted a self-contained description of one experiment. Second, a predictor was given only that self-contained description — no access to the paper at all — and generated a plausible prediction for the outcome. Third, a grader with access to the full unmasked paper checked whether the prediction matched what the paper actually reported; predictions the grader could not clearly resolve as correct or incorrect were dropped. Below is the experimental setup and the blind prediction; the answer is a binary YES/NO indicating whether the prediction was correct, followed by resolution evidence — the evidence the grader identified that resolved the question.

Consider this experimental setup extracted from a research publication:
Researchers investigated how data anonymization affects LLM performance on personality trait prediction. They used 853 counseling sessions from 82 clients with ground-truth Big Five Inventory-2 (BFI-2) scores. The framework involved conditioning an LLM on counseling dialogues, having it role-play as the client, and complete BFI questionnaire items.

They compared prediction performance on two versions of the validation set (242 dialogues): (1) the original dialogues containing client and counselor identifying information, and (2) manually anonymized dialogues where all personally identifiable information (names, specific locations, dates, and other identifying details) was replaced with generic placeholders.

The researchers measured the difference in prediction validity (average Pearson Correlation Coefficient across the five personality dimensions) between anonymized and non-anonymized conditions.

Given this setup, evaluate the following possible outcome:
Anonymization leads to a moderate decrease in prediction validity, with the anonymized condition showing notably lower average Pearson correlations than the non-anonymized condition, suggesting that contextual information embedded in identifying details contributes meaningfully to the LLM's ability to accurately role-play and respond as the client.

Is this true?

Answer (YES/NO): NO